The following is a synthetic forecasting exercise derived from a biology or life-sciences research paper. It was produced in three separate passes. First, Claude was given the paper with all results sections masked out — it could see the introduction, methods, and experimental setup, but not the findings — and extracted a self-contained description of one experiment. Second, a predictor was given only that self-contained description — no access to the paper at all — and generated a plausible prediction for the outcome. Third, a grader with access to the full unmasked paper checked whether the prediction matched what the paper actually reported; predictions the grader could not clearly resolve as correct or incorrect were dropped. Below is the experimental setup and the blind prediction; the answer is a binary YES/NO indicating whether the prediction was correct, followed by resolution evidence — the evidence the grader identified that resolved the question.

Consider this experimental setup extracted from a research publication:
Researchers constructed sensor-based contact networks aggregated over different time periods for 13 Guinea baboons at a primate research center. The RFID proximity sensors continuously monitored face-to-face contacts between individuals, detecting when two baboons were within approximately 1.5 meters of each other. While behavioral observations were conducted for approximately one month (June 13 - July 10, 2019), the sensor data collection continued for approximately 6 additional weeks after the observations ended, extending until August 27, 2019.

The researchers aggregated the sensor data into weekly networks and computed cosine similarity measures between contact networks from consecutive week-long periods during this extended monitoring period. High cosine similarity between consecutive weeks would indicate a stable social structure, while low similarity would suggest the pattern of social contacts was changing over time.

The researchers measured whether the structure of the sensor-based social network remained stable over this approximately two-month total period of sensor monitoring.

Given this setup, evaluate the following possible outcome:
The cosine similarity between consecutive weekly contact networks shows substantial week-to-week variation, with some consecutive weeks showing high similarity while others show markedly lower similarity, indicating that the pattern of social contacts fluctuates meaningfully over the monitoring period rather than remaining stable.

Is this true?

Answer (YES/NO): NO